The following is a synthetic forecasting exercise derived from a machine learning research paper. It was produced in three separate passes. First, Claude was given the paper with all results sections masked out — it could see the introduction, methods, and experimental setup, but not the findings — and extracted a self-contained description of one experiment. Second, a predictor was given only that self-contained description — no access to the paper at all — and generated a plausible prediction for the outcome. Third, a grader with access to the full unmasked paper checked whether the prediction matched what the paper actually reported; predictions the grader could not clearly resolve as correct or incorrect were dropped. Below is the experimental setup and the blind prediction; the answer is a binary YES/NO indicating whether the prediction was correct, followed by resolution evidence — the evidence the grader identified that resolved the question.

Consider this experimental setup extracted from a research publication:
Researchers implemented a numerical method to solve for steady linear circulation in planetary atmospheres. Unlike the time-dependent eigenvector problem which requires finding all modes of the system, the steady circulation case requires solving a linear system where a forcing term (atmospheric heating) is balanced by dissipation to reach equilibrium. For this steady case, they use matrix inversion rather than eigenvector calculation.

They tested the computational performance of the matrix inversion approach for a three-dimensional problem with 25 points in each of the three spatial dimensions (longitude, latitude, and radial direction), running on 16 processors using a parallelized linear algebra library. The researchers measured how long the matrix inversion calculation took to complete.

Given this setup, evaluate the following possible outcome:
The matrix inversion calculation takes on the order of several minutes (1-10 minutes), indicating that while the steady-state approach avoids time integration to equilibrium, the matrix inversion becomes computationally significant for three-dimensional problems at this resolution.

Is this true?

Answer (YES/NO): NO